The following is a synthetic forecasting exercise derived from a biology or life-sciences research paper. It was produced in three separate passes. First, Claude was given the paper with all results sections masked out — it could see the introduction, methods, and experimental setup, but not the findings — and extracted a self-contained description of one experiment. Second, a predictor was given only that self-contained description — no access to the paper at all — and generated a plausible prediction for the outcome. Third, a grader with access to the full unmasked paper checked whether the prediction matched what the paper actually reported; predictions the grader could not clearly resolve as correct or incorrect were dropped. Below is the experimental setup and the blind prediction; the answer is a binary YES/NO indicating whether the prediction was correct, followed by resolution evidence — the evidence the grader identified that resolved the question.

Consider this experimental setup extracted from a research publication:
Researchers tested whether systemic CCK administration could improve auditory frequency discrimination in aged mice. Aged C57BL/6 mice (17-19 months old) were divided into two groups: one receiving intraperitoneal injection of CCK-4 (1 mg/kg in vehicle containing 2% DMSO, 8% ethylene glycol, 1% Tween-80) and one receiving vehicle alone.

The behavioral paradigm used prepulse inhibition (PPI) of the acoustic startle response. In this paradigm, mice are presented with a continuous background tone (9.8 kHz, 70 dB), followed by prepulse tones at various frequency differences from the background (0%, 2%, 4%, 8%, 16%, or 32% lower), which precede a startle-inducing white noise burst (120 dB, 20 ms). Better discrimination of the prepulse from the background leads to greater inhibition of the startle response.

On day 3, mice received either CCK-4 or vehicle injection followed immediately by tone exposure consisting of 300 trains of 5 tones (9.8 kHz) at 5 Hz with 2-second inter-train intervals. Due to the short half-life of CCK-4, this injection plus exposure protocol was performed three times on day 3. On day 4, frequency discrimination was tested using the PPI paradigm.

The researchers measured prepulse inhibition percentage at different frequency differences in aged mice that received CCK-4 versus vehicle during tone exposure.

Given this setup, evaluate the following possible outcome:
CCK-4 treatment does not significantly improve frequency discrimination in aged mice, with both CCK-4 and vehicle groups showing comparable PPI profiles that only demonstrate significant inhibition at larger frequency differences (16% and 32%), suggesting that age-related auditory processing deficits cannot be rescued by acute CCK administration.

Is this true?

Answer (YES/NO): NO